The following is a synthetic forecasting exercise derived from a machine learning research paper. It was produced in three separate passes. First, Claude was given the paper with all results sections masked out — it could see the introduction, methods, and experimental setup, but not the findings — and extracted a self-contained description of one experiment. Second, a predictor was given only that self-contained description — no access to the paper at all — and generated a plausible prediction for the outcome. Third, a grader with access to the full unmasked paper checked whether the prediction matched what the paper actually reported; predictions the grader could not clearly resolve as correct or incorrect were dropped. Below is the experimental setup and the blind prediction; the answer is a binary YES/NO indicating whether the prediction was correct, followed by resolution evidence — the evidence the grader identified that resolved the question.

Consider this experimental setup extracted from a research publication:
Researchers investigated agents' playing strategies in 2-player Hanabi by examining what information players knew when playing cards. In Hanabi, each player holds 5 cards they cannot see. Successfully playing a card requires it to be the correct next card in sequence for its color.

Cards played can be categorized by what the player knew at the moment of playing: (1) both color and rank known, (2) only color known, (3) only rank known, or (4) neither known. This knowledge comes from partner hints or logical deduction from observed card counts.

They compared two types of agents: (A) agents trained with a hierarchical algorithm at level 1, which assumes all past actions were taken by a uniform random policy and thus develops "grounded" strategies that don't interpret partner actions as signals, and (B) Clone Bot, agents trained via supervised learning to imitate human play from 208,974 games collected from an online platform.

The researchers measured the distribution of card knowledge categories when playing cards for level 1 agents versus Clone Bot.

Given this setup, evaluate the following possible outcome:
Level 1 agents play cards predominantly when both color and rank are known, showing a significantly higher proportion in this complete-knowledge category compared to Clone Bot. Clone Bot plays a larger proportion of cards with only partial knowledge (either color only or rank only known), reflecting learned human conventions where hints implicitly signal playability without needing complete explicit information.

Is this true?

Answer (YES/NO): YES